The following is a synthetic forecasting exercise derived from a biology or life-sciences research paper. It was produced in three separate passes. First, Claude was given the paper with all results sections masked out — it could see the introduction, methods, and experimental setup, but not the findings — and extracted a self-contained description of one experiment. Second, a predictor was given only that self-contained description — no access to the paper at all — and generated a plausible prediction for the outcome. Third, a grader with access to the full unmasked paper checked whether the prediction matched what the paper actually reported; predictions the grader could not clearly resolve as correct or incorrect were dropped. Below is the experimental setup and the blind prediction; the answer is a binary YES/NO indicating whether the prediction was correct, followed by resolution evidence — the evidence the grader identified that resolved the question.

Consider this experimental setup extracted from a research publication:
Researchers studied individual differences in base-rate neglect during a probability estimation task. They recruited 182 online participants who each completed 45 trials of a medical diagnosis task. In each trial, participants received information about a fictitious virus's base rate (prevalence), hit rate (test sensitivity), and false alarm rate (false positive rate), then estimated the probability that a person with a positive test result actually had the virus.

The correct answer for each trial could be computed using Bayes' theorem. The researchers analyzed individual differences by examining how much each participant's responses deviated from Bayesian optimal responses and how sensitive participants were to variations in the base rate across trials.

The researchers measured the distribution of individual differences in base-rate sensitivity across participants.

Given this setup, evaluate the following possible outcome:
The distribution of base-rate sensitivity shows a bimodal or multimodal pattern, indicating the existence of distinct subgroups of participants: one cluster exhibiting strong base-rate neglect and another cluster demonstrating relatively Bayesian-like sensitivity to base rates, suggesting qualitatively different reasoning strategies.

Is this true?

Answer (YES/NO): YES